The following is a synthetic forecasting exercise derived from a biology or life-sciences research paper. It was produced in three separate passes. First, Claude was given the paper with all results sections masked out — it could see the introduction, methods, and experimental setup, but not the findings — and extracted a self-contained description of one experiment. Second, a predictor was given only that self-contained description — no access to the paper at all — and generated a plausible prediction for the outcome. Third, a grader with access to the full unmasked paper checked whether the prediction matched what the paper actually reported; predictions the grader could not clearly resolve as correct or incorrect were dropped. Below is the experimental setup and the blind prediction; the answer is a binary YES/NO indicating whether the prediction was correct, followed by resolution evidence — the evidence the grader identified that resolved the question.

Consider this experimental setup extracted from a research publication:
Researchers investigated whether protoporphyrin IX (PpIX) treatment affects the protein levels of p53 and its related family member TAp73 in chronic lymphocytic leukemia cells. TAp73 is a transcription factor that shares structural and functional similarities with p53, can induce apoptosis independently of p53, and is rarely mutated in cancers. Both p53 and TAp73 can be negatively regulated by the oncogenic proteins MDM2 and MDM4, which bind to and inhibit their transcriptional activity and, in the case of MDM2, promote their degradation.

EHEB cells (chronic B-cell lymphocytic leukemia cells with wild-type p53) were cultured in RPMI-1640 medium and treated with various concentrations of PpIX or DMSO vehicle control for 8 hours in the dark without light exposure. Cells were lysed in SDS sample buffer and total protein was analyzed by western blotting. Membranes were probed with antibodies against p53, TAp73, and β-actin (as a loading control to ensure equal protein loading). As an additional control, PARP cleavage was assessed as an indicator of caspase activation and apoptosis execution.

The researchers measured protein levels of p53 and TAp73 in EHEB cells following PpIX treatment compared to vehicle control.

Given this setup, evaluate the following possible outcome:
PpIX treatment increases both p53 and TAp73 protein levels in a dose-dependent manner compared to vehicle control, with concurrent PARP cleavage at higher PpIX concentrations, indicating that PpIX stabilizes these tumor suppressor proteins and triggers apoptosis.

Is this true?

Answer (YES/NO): YES